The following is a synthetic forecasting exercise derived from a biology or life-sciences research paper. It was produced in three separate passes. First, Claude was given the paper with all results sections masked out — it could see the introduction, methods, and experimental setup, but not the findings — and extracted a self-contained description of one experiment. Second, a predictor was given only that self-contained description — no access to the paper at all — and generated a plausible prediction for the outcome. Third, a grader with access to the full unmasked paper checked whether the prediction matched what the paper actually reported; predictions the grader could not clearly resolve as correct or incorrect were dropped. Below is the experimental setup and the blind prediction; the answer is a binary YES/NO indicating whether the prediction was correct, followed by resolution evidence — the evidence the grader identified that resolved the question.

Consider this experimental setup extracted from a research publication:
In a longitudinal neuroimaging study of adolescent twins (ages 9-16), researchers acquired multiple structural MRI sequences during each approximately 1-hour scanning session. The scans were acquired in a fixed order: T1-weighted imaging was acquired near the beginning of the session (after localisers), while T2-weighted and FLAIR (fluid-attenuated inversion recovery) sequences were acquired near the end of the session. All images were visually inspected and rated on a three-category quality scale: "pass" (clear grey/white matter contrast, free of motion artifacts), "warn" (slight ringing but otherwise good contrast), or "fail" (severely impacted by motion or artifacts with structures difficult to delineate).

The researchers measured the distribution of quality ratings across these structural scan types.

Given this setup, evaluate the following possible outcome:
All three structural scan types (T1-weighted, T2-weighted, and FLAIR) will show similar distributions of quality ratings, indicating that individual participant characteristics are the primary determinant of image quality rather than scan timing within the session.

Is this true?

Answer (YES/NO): NO